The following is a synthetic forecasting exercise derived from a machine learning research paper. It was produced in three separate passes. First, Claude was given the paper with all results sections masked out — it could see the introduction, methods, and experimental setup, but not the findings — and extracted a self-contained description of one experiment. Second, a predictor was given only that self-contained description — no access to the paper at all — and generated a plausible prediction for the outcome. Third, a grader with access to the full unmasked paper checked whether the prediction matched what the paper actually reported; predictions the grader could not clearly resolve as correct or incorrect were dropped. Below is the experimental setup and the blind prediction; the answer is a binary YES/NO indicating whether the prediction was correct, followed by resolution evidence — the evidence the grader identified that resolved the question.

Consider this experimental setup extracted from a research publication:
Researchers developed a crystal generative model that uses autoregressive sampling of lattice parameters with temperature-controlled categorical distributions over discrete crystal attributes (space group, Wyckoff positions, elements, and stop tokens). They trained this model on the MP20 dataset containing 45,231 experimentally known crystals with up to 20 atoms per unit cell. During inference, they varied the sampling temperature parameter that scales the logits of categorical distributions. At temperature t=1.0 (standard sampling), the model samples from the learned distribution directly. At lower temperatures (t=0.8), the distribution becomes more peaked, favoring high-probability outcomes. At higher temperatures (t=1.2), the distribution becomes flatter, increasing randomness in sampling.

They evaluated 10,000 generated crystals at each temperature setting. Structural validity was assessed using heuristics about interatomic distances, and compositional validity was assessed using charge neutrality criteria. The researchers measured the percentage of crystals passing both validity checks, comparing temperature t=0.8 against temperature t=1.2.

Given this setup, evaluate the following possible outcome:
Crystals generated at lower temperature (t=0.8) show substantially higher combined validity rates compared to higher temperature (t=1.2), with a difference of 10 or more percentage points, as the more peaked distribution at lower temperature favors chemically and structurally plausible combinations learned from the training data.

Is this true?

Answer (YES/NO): NO